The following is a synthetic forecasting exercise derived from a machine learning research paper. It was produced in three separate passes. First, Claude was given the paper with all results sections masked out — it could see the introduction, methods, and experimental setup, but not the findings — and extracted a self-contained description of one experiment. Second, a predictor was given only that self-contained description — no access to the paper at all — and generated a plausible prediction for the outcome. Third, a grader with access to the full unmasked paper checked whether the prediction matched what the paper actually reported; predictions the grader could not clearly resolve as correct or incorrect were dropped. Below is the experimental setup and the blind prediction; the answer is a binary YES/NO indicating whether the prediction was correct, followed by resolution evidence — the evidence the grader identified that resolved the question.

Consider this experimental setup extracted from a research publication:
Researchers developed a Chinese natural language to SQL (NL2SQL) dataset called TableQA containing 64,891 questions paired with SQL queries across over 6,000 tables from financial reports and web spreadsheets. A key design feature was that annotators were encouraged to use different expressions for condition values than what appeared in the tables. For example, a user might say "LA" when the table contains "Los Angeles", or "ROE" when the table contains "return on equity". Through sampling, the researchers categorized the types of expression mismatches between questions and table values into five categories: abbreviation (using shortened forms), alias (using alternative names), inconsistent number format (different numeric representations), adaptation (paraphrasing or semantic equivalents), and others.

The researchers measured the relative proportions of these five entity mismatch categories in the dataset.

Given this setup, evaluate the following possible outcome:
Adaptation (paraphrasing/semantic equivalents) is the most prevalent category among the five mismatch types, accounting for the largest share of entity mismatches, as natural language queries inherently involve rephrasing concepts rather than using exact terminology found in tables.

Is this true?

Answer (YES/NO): YES